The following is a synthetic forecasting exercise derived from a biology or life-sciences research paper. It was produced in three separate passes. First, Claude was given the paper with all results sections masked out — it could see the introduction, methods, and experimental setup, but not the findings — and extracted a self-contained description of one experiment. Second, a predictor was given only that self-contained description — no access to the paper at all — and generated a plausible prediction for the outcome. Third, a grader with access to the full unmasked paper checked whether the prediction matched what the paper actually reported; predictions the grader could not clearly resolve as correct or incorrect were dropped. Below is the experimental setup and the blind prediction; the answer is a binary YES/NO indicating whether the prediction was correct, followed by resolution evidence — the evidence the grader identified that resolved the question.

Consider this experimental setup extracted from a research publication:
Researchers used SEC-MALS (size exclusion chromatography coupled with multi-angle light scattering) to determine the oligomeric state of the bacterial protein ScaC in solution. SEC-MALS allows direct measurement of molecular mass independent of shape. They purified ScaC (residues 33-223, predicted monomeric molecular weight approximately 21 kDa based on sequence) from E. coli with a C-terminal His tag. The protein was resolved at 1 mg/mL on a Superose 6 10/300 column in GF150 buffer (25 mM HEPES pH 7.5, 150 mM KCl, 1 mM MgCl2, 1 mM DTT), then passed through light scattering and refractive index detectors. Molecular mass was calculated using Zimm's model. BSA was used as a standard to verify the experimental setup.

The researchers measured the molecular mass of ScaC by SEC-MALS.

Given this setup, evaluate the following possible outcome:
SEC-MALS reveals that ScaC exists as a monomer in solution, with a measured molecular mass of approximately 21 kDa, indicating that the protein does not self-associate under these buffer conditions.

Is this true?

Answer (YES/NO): NO